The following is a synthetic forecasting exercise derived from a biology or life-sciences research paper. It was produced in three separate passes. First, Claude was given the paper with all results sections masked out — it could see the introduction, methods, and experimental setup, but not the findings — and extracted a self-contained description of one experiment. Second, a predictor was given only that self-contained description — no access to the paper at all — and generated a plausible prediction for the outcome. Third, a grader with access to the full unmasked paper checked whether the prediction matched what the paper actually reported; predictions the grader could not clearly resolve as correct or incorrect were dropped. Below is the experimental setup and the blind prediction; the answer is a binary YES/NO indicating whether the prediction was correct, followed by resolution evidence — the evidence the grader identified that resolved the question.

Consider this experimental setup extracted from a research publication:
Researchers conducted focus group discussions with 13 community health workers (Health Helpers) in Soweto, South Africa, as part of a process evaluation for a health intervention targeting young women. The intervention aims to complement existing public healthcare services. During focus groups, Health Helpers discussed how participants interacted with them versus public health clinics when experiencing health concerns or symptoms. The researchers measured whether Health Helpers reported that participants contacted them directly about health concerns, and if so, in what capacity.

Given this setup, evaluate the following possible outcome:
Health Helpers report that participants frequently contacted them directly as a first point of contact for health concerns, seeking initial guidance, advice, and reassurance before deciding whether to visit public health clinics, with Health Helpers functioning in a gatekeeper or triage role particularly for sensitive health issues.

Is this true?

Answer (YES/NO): NO